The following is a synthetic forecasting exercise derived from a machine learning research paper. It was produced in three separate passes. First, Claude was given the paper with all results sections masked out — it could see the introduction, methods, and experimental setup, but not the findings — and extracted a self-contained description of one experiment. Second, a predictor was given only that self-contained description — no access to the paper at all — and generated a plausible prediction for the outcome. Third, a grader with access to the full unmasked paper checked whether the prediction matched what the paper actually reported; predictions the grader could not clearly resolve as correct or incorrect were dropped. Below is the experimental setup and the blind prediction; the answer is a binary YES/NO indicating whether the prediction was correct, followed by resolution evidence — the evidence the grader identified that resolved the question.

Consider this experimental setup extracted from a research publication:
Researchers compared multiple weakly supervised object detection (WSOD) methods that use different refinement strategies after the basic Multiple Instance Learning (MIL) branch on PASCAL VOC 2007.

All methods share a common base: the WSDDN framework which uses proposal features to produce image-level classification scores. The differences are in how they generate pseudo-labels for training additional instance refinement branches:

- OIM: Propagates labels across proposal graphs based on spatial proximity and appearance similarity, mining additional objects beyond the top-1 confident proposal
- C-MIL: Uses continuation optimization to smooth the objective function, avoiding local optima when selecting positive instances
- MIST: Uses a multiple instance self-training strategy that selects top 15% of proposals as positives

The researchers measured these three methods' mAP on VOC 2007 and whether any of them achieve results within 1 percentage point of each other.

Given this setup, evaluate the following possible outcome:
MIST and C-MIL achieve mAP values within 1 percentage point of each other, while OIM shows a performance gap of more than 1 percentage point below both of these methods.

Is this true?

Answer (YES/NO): NO